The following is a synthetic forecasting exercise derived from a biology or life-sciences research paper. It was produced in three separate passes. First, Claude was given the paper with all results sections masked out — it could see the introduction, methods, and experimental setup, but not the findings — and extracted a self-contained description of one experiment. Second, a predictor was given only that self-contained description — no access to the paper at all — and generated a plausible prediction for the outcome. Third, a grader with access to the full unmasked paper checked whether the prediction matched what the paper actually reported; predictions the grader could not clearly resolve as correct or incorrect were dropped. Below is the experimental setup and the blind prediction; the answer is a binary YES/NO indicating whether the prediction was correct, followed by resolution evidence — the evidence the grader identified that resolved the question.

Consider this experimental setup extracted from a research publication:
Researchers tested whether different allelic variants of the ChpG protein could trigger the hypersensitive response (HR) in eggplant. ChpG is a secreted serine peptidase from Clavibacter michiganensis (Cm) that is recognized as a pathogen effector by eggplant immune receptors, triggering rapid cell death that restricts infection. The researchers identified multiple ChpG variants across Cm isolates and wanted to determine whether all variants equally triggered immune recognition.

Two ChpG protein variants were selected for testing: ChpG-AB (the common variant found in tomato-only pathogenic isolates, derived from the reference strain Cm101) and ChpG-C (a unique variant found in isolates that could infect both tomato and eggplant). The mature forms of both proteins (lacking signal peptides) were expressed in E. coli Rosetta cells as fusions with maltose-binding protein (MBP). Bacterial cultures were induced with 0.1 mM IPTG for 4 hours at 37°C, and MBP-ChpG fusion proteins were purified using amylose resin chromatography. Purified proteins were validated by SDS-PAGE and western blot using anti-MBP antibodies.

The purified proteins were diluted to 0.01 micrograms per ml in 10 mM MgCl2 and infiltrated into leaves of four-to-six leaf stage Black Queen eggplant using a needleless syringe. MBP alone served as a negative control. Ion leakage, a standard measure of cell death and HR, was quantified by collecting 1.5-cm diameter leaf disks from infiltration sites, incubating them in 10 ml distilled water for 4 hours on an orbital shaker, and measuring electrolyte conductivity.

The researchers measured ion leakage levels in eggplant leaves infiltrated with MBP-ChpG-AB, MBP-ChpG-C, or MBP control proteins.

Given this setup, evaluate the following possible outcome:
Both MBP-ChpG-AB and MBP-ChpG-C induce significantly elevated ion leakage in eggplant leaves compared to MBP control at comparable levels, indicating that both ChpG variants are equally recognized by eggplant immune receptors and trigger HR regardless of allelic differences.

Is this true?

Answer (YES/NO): NO